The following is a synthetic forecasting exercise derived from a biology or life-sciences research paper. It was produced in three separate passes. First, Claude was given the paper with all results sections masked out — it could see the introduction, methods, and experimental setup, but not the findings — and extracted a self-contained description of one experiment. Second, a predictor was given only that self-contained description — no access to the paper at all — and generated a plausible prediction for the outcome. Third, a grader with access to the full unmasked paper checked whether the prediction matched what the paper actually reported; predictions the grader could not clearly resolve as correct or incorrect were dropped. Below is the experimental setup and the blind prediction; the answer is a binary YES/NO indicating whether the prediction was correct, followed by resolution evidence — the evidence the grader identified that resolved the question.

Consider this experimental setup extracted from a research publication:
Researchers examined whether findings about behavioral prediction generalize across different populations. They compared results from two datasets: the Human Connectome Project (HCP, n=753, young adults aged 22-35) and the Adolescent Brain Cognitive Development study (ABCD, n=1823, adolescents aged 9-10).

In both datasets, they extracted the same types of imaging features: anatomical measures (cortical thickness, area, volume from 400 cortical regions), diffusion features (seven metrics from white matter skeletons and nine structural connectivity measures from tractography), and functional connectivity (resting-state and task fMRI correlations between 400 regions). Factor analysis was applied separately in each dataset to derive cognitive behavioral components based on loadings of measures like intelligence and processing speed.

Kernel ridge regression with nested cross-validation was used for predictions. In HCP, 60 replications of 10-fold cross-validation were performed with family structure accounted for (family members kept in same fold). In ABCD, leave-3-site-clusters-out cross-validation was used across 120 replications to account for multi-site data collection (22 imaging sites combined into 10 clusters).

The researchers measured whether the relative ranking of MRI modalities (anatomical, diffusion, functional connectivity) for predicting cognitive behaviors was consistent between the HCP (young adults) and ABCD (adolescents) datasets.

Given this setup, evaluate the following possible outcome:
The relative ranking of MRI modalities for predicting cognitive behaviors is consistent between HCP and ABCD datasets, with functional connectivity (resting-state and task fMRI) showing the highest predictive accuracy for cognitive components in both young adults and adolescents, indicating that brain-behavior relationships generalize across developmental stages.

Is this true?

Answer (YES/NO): YES